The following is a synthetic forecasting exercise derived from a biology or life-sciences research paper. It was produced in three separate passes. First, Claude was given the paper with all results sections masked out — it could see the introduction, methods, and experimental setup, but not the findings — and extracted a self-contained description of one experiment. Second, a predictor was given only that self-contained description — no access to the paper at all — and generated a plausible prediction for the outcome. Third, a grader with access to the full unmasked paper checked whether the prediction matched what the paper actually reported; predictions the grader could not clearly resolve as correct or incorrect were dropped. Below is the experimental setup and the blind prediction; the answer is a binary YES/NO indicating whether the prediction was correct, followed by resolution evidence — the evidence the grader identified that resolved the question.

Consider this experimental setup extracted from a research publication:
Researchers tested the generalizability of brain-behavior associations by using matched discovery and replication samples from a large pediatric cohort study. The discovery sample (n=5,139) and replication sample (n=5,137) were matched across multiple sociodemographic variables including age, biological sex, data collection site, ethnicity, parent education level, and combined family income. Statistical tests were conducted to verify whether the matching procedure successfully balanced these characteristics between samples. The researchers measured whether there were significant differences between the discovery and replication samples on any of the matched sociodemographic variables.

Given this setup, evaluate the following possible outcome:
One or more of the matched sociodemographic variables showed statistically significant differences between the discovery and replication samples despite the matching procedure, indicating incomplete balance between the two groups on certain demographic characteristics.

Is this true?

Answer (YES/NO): NO